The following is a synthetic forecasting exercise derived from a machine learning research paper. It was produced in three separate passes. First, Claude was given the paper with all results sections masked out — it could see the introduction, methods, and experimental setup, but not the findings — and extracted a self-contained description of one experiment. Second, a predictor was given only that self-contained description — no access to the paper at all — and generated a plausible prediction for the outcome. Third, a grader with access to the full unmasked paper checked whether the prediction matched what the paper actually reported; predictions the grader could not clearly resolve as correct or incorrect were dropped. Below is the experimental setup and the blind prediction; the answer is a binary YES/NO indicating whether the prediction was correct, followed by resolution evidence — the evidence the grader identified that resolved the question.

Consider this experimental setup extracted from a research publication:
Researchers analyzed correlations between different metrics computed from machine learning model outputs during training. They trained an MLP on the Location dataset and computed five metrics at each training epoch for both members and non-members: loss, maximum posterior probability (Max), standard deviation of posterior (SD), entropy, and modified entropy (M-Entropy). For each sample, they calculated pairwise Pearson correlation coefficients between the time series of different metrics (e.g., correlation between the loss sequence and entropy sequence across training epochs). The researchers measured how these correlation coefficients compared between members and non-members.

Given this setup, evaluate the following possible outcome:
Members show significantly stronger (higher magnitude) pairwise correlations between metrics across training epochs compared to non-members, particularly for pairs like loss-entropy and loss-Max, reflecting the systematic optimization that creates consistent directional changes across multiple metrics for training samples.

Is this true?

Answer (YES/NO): YES